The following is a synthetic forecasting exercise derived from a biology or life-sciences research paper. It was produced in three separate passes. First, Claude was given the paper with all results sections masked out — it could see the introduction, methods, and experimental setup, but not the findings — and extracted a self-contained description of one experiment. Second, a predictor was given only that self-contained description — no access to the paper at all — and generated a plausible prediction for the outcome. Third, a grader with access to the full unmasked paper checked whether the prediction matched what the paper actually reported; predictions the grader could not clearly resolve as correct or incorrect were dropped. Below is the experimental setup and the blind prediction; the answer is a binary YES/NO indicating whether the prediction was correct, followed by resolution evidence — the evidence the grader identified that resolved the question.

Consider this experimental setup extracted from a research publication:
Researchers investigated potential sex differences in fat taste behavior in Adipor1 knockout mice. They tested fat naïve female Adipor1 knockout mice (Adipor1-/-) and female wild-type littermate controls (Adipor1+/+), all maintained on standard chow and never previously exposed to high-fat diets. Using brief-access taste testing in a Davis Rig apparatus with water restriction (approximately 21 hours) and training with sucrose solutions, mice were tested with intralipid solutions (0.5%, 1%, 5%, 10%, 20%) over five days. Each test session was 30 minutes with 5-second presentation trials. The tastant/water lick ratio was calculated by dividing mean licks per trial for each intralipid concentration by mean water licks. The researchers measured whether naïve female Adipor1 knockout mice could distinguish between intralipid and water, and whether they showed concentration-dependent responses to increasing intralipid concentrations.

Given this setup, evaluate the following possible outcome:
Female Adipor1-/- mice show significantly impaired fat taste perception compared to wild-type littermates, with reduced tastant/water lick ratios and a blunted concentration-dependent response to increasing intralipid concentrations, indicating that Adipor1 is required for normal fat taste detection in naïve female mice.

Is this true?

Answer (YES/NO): NO